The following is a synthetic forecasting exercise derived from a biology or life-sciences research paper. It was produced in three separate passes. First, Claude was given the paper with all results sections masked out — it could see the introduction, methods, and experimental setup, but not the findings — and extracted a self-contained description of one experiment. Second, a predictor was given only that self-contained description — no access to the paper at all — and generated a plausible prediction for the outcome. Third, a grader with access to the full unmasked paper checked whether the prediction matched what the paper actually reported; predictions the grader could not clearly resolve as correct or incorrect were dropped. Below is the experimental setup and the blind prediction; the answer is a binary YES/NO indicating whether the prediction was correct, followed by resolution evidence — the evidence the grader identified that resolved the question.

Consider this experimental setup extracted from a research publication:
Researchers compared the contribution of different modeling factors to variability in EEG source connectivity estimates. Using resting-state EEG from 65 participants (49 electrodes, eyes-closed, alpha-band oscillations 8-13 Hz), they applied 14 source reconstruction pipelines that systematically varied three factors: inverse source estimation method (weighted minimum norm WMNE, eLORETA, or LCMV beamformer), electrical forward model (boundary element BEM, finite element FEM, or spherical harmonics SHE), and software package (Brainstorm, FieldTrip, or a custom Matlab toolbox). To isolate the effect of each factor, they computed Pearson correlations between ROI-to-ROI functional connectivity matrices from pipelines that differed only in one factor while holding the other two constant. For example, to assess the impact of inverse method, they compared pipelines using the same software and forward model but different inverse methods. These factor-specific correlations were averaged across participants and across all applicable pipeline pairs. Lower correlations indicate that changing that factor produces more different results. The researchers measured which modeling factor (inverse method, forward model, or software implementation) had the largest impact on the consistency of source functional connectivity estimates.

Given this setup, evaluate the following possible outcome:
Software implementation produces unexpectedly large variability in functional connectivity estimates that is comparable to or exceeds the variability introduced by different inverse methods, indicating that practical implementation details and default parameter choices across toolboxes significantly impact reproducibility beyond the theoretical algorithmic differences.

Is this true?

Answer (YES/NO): NO